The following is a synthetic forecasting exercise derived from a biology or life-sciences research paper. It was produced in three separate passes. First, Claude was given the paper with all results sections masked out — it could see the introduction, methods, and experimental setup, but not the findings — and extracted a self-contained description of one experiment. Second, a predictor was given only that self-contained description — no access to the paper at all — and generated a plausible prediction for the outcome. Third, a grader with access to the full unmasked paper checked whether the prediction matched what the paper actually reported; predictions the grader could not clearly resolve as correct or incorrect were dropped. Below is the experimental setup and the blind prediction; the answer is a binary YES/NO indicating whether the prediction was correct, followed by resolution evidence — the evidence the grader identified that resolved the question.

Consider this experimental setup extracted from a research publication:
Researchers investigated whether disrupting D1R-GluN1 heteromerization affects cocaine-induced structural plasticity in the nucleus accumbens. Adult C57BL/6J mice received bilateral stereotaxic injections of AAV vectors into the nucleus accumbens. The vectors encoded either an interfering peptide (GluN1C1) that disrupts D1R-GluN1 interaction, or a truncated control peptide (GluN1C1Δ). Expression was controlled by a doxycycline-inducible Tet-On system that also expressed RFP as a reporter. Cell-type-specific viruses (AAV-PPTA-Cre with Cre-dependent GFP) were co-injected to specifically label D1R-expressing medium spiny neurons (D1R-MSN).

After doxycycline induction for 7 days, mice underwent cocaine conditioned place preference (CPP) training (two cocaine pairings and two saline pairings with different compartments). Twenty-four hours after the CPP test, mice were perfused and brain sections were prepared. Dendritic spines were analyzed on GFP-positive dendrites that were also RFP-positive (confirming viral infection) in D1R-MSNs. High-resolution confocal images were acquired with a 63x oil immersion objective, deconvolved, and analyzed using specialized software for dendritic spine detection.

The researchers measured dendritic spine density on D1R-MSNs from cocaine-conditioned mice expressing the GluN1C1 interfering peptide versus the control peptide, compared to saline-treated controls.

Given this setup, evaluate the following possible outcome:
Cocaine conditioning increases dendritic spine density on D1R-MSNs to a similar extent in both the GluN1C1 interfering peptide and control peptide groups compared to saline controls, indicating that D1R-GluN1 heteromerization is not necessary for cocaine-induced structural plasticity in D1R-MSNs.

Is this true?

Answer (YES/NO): NO